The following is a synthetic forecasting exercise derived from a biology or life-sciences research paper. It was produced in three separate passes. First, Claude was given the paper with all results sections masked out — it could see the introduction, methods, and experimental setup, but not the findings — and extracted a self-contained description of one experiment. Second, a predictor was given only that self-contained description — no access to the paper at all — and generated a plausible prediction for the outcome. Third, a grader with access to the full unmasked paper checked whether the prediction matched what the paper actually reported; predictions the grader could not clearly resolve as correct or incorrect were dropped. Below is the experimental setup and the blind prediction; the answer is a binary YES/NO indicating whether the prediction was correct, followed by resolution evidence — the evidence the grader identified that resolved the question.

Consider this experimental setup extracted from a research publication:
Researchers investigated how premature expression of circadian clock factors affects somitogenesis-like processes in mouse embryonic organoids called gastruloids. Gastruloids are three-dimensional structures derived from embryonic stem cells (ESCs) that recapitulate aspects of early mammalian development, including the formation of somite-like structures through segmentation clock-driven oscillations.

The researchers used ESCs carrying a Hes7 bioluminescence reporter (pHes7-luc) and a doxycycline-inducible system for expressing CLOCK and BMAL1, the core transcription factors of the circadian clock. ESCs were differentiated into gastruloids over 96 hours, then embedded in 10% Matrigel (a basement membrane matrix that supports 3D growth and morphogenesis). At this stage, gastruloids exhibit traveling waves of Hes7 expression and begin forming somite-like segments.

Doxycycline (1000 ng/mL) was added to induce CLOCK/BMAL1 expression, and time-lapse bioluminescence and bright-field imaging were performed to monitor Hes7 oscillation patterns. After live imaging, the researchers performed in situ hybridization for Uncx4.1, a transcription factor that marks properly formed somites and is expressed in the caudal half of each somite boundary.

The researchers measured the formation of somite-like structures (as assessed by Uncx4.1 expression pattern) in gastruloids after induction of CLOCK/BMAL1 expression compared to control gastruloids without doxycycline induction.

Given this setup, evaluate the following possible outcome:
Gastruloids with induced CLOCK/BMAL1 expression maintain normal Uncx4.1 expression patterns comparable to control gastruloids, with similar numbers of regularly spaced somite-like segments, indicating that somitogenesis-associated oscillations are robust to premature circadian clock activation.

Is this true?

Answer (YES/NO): NO